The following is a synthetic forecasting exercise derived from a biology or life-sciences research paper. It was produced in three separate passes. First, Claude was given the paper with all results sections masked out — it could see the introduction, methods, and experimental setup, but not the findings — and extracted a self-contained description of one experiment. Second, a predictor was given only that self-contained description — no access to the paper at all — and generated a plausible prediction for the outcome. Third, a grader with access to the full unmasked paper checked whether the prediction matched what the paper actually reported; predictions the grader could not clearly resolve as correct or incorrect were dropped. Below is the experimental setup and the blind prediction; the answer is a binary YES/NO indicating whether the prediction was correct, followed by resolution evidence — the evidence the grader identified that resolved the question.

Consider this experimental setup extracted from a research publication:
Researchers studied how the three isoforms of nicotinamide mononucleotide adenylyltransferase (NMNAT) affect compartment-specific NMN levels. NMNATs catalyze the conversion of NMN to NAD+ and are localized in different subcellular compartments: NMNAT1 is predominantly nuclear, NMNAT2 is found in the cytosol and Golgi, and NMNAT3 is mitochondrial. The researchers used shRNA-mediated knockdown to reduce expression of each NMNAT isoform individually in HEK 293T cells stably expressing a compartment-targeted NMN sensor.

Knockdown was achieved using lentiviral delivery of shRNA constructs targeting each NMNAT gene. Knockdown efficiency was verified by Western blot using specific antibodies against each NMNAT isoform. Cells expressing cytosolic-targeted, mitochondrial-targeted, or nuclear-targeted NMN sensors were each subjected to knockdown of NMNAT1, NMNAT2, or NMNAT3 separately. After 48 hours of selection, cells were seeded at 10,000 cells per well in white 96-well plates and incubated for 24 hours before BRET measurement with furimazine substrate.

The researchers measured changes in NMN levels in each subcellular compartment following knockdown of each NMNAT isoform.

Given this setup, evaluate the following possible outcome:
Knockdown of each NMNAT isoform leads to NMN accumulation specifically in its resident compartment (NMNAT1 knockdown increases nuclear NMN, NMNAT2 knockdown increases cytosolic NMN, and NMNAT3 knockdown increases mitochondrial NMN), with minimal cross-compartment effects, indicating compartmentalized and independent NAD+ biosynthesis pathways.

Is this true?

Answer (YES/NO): NO